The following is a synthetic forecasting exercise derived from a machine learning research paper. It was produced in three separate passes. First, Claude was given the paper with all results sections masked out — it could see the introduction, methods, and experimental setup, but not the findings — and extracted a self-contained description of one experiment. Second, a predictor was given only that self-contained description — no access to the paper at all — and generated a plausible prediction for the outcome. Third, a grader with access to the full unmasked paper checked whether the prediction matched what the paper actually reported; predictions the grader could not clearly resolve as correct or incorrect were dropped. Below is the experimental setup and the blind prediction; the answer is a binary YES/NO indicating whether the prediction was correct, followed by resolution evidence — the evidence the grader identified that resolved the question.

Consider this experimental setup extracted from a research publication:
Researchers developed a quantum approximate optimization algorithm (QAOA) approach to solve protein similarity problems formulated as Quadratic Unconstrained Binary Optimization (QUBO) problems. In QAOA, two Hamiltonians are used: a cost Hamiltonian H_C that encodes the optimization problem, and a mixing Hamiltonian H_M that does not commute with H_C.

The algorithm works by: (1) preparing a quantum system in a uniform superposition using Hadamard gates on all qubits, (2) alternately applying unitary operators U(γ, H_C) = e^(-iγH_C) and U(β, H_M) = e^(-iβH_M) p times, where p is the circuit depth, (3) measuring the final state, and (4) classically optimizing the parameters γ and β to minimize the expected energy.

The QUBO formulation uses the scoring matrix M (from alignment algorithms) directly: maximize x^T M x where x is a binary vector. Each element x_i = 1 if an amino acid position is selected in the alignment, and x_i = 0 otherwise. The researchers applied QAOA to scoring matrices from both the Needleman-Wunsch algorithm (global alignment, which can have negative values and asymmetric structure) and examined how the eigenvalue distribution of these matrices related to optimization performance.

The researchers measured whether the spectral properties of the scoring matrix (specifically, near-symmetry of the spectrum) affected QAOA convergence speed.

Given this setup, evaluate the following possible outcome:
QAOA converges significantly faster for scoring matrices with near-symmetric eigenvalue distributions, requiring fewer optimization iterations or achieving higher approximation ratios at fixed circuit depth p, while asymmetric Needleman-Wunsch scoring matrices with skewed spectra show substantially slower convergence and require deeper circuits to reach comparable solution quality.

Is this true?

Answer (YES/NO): NO